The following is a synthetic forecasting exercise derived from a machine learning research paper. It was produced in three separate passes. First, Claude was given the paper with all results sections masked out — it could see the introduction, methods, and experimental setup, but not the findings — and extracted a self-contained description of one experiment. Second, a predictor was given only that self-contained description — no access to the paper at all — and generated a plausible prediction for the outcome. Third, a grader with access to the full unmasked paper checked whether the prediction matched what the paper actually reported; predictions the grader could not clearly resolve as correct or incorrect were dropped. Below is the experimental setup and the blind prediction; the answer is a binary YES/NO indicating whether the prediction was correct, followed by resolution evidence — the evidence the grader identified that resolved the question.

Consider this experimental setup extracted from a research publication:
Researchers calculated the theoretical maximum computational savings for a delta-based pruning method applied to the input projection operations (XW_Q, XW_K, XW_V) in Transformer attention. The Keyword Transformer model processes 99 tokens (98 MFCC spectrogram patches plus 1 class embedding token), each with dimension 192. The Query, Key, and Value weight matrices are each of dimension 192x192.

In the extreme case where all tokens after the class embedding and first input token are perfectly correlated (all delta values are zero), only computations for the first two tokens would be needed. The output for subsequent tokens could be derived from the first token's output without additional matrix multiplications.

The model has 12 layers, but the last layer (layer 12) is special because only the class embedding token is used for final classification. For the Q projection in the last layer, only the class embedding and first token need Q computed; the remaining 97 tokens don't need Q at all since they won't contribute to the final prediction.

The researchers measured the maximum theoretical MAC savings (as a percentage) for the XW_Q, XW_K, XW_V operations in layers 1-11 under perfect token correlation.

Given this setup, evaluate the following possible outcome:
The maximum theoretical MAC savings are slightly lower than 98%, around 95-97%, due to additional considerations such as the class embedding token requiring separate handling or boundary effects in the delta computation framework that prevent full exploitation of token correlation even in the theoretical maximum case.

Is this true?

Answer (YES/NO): NO